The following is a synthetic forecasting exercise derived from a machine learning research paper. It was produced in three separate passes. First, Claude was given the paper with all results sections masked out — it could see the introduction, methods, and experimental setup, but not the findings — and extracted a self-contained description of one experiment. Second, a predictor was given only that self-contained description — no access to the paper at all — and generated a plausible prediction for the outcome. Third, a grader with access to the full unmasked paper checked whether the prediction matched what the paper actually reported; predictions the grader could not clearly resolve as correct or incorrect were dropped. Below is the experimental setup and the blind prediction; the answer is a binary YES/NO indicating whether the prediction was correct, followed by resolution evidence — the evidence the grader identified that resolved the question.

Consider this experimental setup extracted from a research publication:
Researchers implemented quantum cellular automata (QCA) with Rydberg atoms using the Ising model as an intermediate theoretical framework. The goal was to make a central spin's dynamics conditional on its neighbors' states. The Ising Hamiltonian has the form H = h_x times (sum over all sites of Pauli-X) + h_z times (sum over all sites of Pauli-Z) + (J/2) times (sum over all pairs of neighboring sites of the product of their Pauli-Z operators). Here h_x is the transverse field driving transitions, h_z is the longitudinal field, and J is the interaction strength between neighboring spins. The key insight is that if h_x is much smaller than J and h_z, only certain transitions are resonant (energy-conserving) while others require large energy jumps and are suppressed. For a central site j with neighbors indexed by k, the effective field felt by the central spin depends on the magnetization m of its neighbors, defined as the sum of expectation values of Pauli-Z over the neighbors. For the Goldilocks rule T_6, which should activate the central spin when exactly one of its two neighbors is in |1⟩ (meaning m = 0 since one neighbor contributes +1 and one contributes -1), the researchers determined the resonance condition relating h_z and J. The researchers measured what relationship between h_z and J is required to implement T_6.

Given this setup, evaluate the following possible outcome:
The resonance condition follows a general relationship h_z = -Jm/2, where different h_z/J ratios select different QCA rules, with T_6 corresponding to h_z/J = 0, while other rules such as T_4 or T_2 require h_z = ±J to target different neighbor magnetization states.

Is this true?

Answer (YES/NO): NO